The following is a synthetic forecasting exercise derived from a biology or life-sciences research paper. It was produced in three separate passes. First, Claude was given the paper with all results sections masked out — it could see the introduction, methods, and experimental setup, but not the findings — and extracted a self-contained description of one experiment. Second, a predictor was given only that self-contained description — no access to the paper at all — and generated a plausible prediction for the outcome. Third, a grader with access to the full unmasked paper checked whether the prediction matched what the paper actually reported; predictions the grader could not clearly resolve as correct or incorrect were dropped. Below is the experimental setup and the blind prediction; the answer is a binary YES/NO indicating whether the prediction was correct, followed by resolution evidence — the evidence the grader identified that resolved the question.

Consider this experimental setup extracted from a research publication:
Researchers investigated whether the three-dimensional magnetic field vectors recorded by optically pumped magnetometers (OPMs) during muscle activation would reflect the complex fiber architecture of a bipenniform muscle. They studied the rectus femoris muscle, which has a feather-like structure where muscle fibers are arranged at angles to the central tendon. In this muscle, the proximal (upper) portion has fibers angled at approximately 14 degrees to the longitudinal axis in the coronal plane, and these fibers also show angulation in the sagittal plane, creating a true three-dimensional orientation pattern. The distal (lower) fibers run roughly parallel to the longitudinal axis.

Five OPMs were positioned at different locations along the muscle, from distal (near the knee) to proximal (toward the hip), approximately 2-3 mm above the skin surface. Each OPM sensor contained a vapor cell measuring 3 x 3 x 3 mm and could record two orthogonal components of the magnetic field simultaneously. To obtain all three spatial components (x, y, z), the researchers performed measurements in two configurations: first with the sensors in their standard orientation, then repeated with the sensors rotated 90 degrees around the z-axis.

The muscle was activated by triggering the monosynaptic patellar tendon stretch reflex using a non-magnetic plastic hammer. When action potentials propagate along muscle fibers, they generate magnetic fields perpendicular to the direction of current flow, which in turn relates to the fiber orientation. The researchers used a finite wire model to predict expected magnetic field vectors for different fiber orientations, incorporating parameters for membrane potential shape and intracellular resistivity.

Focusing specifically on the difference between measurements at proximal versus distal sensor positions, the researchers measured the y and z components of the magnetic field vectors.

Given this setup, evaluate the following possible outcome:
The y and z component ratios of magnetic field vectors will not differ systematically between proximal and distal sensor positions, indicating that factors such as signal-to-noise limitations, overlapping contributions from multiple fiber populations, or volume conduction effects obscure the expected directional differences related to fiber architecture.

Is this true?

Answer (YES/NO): NO